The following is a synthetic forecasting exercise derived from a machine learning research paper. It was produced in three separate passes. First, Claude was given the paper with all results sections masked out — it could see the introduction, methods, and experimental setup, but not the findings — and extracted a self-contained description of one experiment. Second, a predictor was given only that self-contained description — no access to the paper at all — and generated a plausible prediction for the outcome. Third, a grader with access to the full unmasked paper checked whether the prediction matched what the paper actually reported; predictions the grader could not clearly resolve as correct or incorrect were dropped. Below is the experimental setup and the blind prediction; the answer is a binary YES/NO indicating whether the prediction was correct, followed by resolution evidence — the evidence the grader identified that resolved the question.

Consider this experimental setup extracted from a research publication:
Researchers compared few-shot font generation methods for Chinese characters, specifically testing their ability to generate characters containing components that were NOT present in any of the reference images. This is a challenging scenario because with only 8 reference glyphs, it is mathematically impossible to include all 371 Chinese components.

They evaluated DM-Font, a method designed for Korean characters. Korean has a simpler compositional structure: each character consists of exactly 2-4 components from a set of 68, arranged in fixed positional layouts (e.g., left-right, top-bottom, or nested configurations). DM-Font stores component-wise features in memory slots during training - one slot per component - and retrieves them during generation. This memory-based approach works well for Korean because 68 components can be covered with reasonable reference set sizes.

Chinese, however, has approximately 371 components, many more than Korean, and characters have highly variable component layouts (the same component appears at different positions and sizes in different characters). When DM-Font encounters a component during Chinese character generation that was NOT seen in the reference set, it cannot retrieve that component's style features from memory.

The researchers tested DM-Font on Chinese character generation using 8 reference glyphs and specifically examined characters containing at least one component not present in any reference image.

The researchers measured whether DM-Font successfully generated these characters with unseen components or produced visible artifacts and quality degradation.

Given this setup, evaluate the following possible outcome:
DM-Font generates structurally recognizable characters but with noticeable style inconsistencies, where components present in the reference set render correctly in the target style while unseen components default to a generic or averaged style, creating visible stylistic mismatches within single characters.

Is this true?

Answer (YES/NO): NO